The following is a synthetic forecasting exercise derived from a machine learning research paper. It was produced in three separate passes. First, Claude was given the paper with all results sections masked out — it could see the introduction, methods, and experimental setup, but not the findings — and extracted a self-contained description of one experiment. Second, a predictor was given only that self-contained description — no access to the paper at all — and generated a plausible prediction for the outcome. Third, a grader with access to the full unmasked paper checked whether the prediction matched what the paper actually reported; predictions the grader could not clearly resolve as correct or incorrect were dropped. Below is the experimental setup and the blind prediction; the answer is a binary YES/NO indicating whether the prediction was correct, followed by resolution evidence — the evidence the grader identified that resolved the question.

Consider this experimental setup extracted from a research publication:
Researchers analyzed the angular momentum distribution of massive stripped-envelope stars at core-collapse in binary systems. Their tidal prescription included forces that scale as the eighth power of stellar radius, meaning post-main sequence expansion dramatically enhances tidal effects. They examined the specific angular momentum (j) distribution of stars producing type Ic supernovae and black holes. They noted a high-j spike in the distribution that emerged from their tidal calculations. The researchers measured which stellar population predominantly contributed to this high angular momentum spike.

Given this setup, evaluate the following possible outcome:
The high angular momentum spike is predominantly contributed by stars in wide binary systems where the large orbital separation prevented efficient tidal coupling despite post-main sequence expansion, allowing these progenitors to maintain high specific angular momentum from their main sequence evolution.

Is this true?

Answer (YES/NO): NO